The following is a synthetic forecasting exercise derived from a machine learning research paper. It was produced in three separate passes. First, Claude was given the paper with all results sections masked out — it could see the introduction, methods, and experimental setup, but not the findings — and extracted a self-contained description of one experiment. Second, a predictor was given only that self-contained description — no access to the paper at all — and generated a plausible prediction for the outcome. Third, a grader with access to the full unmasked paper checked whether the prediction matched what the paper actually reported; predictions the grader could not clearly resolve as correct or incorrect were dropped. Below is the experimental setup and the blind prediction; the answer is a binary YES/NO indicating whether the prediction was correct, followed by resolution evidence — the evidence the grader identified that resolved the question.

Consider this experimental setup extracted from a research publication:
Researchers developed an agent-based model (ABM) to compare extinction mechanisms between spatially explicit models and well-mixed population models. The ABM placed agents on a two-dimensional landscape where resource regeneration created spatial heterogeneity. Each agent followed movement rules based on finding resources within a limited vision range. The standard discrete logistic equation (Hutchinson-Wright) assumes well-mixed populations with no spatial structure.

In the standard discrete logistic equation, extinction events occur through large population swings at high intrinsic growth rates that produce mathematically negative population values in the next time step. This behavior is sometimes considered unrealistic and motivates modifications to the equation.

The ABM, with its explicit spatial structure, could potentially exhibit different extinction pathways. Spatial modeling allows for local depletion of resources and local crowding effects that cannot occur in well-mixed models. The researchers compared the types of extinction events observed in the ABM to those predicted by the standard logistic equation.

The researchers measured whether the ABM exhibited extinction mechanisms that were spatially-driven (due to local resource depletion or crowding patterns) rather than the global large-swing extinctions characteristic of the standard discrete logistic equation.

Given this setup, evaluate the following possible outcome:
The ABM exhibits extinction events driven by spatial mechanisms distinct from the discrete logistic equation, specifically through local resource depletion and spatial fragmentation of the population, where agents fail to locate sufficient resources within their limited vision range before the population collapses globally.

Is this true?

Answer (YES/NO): YES